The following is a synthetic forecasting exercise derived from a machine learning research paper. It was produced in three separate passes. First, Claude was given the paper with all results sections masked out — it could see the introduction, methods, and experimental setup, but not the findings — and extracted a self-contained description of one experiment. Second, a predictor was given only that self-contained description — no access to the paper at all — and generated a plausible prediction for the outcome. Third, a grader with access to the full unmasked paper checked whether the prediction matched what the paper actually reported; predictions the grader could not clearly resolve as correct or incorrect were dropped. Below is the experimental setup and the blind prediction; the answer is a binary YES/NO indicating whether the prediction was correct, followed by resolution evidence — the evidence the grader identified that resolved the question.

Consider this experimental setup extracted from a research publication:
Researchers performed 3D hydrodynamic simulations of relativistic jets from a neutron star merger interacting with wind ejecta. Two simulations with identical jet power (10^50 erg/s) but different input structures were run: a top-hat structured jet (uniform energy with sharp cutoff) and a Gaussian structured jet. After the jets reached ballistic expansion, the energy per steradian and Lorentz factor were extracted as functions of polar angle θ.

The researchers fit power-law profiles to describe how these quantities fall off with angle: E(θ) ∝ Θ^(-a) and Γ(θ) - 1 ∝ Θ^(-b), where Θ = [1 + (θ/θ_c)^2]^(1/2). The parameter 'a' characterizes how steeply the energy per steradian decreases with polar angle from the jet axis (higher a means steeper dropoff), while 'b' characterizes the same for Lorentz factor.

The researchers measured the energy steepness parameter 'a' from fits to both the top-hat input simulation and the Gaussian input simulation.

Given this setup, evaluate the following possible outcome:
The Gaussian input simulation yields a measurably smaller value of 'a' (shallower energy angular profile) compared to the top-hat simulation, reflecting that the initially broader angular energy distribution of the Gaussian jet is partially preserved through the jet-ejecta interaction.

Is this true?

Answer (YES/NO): NO